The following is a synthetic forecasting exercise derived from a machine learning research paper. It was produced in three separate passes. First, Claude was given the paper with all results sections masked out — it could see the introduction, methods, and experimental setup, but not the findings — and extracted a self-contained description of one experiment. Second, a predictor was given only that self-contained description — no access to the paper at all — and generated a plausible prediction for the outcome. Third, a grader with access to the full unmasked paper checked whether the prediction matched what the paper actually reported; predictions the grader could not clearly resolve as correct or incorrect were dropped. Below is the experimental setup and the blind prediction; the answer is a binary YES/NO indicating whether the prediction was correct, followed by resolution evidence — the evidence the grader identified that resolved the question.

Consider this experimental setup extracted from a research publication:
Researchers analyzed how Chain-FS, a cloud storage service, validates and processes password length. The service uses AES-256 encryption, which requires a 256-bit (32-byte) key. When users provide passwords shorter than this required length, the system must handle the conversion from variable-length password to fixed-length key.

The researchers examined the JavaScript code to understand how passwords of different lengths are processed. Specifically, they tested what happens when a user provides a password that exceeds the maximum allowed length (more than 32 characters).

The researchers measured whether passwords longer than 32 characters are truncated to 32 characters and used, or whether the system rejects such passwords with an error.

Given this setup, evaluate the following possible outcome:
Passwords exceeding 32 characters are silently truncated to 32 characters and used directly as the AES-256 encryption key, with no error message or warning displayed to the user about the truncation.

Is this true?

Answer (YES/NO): NO